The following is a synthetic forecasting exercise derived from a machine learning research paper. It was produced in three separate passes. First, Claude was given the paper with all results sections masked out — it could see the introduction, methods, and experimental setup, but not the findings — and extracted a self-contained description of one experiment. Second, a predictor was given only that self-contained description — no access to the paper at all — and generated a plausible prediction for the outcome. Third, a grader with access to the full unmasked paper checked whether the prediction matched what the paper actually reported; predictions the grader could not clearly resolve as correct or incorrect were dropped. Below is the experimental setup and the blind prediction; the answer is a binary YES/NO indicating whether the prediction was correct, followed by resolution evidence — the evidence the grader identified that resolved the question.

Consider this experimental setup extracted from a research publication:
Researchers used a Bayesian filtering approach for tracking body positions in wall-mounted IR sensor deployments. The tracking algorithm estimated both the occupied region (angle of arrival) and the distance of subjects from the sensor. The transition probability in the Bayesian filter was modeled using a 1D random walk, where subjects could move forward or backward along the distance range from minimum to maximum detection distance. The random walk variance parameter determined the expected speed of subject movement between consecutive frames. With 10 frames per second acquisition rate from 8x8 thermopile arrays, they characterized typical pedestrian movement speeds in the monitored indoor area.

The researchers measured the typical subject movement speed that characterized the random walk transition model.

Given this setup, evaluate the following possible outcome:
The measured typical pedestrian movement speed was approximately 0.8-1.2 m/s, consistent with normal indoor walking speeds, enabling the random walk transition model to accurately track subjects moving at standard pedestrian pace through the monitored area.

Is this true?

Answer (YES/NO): NO